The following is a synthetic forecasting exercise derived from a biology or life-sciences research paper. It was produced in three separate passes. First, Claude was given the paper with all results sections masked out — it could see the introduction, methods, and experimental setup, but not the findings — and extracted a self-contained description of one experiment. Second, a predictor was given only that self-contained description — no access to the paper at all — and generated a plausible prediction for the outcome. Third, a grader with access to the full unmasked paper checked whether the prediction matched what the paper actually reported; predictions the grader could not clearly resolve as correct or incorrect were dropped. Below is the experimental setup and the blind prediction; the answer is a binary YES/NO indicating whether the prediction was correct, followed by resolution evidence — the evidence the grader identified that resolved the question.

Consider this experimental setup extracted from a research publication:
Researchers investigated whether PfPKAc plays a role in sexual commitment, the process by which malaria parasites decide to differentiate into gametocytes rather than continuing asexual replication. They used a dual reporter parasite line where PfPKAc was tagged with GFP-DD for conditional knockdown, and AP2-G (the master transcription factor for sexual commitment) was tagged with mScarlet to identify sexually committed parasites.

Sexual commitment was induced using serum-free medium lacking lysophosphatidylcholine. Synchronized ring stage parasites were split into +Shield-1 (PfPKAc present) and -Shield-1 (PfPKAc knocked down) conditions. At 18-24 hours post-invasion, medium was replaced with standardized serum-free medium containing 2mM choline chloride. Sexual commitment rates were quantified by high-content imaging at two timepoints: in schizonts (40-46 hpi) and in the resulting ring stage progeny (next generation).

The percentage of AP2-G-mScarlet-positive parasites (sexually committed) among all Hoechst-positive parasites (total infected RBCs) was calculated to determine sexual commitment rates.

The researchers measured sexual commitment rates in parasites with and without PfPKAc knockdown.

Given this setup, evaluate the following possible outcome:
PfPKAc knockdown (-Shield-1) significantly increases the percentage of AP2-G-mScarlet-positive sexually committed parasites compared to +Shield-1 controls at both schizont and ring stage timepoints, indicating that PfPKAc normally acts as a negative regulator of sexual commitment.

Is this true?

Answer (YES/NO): NO